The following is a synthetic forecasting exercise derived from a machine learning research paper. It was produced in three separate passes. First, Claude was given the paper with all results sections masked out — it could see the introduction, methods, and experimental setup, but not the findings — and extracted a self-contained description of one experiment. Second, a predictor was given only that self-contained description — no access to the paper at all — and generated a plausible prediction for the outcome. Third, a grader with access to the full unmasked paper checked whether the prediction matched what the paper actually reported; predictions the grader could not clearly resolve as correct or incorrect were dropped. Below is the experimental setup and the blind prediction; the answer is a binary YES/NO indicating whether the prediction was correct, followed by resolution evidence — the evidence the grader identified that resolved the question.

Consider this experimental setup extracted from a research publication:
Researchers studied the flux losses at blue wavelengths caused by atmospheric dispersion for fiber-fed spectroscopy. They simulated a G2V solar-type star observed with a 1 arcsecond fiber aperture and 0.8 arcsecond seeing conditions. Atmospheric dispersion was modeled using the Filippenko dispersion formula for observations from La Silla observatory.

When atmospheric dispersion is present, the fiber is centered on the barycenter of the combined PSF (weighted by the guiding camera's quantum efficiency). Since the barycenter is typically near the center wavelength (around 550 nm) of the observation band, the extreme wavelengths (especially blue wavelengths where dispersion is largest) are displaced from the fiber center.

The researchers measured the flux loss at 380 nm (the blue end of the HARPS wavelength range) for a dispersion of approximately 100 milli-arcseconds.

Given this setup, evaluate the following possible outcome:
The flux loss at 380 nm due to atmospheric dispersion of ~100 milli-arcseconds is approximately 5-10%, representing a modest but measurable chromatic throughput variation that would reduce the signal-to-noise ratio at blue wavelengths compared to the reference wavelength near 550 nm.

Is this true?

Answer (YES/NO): NO